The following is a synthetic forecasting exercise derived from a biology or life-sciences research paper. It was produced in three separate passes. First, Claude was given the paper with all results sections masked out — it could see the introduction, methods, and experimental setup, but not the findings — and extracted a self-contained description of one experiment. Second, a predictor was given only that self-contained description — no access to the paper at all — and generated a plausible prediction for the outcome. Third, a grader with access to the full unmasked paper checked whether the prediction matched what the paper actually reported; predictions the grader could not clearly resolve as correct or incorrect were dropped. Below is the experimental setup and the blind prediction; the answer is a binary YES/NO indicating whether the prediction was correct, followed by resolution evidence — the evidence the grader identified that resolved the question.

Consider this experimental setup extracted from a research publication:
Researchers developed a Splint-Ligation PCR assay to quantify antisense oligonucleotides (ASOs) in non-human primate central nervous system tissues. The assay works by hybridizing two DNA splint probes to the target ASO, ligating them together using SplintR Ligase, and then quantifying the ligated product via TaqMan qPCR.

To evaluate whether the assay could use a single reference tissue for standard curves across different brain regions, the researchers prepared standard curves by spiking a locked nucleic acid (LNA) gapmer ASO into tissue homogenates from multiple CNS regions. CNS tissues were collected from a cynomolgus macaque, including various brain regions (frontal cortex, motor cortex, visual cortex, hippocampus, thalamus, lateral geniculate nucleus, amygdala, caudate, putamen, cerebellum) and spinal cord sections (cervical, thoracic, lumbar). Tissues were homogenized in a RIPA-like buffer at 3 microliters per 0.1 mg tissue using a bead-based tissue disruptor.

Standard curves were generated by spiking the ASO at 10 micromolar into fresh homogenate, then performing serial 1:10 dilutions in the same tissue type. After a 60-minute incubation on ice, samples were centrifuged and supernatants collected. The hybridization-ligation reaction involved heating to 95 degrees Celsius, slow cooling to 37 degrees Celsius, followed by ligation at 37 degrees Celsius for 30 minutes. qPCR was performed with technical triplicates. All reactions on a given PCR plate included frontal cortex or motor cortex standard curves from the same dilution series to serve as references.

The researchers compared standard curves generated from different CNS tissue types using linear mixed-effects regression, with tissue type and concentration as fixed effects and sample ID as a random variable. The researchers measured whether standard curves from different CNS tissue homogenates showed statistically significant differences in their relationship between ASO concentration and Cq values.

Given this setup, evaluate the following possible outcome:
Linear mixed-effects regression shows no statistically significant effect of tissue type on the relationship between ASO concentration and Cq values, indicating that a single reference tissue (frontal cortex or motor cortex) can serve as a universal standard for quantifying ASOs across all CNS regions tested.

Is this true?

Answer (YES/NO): NO